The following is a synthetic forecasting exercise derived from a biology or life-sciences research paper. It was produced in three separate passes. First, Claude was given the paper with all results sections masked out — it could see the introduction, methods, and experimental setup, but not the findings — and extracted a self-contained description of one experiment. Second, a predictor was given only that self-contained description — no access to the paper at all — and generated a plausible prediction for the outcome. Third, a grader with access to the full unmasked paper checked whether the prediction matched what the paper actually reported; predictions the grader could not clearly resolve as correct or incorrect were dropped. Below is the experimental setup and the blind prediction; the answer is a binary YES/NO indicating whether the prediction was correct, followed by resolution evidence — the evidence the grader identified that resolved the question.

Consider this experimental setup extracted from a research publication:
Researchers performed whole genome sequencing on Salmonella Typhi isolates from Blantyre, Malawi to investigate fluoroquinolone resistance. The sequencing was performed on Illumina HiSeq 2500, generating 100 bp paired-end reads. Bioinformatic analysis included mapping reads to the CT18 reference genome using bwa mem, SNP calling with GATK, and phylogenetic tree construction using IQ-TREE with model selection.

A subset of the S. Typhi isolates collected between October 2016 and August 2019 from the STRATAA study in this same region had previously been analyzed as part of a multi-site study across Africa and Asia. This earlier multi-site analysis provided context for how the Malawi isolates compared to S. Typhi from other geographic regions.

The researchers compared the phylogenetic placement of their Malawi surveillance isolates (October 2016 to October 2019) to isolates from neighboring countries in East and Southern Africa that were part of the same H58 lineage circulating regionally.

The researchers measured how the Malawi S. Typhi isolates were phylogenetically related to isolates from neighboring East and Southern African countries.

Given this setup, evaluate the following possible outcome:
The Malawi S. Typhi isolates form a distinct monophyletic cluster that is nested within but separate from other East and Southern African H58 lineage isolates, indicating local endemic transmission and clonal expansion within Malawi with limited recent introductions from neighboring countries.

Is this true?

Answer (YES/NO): NO